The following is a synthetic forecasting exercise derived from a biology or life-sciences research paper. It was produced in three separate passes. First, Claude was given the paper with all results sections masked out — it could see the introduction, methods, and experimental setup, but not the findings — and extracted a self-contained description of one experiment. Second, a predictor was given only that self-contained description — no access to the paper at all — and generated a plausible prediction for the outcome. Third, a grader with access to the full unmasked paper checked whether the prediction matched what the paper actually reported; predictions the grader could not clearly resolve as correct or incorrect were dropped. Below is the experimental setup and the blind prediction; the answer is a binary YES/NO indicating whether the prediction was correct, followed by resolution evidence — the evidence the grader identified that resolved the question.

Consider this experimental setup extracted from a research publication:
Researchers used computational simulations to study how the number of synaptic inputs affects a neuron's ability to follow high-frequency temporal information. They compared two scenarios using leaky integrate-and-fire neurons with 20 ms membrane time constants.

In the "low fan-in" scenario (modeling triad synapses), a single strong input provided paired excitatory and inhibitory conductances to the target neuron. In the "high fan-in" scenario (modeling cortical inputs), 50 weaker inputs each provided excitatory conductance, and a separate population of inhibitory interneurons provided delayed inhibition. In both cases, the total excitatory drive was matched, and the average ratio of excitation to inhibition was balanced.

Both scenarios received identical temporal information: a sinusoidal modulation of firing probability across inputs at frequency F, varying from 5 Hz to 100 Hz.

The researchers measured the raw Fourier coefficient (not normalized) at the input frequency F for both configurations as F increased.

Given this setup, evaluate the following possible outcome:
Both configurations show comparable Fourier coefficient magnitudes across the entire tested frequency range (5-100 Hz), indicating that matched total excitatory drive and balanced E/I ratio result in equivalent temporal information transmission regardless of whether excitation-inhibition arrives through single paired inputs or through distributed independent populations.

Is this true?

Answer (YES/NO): NO